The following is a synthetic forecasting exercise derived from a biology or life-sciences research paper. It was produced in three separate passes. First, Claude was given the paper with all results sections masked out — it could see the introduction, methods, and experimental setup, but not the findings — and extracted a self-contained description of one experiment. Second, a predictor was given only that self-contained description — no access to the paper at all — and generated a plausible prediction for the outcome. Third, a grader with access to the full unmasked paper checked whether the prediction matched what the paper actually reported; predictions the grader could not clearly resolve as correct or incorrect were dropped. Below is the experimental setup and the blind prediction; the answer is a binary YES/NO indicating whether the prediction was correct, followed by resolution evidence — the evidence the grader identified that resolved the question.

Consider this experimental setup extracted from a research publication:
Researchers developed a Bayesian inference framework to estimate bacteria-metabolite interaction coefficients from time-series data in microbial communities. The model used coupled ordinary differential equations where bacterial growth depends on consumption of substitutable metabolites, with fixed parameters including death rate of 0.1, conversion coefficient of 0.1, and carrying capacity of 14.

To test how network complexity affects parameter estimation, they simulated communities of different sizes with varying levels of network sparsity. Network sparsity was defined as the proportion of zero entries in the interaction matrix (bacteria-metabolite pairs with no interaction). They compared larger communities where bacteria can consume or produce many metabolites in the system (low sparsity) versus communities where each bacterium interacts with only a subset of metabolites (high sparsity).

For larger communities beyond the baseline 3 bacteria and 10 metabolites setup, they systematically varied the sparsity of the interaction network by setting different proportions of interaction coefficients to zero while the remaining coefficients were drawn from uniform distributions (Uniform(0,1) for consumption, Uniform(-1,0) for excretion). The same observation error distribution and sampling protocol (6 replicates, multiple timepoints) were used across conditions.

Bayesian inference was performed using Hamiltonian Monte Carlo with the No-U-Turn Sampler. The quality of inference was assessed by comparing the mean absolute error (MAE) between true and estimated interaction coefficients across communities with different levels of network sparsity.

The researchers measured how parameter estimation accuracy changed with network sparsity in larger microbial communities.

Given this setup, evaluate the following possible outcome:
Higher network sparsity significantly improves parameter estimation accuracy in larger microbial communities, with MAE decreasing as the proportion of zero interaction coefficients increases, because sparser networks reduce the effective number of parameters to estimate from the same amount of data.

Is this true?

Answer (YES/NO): YES